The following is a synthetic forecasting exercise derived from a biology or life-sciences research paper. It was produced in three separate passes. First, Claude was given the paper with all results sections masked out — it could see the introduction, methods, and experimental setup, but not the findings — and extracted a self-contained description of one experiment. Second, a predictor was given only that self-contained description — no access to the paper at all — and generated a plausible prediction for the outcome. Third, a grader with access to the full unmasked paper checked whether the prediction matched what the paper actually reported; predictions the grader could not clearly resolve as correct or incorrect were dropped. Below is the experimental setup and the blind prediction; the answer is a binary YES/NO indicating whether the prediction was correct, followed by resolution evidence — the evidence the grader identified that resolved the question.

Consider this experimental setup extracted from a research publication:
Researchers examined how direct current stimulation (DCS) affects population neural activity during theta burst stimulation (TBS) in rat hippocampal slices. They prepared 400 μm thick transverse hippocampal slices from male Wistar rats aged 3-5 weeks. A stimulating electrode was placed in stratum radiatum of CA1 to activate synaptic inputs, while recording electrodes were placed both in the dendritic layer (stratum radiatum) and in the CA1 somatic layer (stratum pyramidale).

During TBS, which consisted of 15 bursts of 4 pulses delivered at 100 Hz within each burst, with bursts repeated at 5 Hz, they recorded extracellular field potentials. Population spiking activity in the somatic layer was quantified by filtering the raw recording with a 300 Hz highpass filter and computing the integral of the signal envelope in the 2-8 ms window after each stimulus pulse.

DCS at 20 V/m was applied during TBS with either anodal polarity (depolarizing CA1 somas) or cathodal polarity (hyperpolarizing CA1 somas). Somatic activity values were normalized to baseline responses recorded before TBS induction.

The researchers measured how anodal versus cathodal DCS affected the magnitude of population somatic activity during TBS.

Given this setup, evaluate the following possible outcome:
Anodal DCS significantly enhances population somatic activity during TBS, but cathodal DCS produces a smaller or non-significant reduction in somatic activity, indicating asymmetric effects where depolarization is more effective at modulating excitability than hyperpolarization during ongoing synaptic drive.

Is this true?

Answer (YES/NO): YES